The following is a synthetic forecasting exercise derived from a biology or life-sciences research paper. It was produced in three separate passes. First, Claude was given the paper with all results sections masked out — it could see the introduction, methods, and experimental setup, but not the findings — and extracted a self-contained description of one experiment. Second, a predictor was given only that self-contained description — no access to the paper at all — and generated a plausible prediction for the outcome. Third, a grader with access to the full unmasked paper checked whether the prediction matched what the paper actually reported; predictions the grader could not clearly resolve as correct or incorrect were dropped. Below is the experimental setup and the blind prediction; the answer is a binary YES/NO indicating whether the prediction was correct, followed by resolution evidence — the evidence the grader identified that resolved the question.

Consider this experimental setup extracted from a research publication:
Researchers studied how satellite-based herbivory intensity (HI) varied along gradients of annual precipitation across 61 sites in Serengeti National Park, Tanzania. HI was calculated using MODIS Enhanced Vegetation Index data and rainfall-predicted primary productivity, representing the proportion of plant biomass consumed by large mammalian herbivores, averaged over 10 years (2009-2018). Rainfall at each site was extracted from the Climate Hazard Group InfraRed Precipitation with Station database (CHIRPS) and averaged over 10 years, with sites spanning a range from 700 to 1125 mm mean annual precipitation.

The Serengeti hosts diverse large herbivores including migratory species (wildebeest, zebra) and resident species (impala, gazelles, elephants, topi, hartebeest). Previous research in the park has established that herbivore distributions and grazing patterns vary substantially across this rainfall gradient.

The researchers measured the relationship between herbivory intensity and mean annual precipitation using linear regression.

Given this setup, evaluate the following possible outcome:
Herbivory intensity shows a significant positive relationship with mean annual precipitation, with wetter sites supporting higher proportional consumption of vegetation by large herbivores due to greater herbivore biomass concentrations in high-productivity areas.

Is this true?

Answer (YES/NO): NO